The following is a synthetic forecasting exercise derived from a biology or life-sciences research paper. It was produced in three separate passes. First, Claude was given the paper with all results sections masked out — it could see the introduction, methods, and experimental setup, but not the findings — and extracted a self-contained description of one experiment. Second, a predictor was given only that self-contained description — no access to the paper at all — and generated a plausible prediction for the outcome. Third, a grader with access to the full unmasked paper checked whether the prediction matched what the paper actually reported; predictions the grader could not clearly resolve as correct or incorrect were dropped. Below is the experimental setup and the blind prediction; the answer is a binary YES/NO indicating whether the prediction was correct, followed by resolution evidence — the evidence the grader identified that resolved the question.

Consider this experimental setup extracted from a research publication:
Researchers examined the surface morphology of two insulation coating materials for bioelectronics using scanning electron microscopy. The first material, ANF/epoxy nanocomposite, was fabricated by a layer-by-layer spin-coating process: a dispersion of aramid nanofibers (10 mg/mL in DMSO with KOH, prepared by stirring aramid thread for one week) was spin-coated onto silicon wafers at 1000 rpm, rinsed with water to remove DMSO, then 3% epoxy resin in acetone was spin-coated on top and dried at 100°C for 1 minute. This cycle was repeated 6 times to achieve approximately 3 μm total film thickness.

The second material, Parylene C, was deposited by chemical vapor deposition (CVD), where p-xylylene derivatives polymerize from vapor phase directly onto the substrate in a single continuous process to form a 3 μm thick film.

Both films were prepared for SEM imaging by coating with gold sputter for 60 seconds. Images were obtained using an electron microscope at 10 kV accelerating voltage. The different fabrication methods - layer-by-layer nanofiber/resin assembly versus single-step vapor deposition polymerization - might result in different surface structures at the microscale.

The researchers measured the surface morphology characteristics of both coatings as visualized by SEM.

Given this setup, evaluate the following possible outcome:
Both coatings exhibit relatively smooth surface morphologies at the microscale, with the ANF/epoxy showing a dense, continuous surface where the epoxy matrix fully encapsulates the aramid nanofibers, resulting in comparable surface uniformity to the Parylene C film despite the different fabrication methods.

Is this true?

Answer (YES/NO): NO